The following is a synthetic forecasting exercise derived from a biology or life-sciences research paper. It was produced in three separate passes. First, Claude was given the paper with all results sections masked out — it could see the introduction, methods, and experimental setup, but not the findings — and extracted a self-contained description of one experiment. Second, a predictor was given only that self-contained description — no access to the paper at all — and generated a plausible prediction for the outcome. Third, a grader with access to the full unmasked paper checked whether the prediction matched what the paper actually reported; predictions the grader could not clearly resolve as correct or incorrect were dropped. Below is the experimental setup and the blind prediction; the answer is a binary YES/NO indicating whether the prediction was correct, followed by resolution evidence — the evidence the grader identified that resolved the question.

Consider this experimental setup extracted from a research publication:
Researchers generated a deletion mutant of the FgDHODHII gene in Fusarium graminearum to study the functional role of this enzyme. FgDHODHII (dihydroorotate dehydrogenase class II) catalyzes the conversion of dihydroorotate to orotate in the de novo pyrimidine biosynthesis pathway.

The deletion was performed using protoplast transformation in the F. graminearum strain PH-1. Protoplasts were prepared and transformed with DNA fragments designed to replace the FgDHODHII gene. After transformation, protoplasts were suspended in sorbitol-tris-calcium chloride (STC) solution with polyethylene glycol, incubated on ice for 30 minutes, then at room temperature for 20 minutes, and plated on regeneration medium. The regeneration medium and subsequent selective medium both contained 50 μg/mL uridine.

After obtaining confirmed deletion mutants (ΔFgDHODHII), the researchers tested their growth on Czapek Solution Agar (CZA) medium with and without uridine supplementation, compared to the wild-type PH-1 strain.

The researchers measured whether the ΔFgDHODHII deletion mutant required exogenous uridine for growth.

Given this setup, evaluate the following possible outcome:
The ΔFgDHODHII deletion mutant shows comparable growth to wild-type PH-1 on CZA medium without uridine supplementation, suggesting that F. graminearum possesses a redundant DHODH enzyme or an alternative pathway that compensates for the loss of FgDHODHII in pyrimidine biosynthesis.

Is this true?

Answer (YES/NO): NO